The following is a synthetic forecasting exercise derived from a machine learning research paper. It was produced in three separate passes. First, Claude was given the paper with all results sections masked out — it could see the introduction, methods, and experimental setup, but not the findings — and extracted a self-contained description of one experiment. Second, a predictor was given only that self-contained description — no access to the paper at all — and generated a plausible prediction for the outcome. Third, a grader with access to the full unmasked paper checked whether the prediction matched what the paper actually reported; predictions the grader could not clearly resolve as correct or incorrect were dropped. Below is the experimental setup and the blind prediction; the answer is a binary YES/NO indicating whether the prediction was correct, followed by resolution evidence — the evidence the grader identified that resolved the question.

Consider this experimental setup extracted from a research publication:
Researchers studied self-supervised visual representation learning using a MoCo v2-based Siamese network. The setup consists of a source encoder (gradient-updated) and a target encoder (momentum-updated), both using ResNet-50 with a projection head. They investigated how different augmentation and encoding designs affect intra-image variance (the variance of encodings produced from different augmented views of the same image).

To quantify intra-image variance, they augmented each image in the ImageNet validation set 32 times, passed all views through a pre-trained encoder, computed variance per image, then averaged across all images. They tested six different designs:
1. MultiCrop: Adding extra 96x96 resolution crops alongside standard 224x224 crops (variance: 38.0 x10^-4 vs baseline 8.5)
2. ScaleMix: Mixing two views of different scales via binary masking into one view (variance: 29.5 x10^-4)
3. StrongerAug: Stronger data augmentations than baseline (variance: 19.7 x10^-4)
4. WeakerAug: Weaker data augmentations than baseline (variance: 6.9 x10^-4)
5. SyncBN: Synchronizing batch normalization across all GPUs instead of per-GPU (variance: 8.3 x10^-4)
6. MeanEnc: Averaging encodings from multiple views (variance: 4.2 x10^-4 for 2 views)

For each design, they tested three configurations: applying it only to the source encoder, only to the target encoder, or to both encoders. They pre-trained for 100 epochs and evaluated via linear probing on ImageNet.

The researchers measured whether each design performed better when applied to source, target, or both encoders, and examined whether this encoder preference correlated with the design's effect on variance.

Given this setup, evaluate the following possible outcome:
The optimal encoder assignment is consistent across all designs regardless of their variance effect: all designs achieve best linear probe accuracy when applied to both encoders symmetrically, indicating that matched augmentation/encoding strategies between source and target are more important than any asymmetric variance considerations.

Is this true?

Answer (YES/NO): NO